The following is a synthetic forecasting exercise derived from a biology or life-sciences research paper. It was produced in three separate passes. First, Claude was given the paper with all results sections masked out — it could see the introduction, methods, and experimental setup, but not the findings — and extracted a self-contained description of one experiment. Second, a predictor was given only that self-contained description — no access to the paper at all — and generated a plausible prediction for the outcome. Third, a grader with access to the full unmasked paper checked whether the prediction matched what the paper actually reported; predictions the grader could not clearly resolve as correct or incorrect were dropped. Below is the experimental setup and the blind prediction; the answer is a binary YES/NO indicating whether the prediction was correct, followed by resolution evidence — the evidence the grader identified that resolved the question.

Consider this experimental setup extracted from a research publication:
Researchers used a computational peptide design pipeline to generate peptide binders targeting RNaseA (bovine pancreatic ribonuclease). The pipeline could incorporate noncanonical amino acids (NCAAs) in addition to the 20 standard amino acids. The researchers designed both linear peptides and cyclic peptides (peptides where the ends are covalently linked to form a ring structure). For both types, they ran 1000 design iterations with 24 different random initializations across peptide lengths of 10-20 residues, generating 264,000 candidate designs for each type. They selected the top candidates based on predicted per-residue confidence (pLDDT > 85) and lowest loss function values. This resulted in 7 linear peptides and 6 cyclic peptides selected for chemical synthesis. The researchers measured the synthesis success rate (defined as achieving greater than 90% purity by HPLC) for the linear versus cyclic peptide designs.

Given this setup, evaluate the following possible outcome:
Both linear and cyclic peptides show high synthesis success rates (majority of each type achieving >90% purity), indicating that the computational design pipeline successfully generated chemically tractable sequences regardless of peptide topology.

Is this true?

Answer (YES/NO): NO